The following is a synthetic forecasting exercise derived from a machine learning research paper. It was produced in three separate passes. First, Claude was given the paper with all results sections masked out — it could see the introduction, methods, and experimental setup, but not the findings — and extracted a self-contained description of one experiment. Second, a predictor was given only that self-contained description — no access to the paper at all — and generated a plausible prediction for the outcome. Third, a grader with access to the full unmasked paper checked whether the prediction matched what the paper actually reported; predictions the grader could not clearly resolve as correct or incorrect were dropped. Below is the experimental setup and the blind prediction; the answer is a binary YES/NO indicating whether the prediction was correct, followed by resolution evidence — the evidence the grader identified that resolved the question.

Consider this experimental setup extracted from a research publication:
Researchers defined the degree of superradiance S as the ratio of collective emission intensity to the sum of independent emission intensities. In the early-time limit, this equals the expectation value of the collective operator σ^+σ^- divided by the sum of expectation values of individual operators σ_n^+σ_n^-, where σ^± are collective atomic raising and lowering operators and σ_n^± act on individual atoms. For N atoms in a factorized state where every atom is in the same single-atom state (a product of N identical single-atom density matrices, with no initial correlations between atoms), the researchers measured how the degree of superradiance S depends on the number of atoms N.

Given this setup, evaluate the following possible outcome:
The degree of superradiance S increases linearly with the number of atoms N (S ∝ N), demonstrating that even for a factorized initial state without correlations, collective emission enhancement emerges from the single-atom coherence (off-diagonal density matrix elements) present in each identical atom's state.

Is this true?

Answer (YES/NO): YES